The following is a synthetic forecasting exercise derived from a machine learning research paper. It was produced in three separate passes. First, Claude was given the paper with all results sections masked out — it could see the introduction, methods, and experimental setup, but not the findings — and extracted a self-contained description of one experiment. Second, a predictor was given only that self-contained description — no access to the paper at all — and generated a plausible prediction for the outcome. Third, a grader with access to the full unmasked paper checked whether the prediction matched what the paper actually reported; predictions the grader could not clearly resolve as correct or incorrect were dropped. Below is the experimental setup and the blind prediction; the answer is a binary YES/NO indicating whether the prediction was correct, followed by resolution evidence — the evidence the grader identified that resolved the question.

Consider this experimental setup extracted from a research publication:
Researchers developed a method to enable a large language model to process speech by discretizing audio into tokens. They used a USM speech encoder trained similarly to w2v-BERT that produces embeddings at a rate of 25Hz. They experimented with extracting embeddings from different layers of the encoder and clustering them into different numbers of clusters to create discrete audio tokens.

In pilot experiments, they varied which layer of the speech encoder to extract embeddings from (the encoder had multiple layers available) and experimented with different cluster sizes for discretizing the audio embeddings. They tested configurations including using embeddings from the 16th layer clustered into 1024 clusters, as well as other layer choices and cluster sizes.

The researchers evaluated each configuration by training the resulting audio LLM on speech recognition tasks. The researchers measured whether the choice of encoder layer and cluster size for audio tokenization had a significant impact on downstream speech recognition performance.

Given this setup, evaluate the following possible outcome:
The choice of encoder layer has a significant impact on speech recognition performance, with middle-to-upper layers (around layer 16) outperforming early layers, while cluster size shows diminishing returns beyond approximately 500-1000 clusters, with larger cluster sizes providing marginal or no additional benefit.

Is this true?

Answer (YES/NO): NO